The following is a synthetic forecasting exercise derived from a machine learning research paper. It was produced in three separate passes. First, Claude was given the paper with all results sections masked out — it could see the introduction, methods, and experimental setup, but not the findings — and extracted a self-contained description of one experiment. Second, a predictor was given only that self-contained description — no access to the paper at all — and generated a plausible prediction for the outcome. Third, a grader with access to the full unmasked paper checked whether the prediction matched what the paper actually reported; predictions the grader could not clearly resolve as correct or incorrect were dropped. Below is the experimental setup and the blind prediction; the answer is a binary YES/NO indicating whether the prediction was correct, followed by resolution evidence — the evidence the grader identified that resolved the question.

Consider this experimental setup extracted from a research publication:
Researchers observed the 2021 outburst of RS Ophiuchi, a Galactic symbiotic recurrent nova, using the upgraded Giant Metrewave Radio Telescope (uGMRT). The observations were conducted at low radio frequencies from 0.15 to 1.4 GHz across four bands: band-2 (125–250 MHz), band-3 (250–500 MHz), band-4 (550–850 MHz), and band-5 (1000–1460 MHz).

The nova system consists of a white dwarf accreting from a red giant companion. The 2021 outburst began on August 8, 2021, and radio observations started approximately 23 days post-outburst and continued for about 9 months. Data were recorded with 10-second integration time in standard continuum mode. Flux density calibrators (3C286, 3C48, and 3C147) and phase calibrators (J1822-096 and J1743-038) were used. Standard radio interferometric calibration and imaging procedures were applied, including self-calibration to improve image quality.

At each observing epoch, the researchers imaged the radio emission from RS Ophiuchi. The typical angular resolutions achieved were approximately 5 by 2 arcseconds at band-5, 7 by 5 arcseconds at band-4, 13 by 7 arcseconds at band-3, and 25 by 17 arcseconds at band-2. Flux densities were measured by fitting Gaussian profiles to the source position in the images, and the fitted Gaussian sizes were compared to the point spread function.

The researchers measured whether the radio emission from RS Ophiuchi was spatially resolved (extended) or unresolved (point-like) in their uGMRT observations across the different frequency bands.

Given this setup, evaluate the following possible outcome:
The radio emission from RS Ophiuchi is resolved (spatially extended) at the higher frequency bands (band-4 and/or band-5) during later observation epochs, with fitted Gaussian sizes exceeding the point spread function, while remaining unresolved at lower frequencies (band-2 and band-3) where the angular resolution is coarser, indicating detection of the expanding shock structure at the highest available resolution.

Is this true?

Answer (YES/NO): NO